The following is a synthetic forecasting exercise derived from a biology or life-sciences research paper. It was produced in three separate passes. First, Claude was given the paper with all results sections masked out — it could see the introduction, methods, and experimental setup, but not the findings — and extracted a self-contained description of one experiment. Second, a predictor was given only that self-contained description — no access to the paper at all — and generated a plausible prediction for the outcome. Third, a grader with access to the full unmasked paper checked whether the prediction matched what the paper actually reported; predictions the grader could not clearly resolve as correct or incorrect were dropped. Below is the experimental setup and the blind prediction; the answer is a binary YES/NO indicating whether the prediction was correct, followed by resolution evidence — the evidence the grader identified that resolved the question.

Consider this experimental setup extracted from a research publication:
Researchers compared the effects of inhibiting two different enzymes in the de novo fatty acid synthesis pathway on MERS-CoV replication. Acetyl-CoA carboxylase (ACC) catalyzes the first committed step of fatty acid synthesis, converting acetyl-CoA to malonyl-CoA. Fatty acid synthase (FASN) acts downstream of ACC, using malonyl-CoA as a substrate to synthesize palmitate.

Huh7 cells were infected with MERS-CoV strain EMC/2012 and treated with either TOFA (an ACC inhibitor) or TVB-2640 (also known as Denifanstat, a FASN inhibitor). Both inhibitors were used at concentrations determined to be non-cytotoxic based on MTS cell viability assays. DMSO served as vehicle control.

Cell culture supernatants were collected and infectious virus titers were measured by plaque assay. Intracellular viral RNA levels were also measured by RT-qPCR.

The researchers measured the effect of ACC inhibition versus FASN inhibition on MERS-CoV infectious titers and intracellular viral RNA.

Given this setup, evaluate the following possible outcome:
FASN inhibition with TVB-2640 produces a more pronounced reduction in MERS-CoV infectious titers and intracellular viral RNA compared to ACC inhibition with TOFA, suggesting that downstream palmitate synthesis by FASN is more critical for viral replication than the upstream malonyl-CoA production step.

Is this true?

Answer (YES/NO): NO